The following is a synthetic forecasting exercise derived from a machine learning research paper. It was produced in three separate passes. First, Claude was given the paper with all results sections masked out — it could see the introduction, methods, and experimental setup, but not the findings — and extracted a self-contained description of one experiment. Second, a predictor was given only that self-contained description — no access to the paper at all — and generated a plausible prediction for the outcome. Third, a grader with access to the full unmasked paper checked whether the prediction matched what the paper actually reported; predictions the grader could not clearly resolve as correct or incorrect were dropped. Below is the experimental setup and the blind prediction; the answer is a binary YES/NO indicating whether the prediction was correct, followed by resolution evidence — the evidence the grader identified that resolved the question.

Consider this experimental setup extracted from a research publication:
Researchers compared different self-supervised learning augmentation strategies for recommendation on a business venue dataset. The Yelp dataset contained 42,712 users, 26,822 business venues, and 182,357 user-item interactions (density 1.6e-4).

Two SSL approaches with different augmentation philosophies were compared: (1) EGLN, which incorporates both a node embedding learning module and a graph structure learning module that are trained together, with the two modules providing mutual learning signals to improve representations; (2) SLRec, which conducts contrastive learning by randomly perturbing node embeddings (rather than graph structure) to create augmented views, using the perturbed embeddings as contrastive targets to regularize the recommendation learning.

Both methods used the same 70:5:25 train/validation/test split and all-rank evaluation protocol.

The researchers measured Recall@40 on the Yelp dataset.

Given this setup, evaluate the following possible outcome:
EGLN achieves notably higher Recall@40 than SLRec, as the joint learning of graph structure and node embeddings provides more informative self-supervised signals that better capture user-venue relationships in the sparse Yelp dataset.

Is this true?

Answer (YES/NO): YES